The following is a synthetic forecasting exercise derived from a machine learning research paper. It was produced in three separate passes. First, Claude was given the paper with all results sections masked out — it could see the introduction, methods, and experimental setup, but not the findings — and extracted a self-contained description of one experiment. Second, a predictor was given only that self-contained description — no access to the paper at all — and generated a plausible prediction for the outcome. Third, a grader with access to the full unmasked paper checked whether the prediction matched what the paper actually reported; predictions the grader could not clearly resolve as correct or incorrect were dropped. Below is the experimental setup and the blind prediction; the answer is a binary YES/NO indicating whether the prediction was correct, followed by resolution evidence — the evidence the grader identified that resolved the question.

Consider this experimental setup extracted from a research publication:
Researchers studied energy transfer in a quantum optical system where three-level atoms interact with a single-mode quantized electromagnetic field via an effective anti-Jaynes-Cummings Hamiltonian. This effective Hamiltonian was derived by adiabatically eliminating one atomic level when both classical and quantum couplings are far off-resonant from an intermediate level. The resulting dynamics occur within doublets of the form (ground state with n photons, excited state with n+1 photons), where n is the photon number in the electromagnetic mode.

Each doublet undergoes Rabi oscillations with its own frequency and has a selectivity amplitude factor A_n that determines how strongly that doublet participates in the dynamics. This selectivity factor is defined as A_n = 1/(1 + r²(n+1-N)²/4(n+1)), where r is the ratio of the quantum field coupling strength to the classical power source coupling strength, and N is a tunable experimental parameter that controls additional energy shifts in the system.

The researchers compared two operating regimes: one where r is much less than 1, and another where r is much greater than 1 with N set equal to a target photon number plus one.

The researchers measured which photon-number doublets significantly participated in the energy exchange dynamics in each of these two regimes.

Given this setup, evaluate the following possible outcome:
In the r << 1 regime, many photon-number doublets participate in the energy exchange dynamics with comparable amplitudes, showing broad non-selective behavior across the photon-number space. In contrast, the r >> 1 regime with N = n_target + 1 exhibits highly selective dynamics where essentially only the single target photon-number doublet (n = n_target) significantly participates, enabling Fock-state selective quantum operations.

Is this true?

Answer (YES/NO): YES